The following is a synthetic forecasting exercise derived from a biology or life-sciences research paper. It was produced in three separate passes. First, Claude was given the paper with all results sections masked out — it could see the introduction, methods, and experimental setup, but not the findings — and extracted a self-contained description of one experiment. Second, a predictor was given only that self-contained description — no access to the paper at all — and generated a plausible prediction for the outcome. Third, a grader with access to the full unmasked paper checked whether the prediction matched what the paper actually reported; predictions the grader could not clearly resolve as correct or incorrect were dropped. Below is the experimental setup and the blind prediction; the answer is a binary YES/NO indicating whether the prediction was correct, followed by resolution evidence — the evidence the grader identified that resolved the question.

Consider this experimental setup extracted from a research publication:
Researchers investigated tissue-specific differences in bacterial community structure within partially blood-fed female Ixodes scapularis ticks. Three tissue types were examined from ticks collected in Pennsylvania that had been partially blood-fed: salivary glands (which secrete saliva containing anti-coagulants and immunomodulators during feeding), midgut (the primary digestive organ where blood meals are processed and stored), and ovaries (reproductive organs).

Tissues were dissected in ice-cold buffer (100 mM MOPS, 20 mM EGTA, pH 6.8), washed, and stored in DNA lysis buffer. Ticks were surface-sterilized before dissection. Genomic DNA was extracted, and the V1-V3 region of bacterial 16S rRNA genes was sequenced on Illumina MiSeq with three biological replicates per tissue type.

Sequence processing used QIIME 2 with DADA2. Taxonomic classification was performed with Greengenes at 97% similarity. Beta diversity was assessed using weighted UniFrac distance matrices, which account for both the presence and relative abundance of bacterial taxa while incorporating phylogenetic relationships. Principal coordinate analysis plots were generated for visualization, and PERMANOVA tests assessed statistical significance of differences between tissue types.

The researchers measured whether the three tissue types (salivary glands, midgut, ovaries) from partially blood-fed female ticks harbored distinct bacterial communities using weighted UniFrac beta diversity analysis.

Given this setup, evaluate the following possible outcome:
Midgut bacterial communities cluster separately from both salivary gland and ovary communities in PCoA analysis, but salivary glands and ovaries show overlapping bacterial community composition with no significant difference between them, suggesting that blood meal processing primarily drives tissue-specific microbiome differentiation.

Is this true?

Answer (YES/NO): YES